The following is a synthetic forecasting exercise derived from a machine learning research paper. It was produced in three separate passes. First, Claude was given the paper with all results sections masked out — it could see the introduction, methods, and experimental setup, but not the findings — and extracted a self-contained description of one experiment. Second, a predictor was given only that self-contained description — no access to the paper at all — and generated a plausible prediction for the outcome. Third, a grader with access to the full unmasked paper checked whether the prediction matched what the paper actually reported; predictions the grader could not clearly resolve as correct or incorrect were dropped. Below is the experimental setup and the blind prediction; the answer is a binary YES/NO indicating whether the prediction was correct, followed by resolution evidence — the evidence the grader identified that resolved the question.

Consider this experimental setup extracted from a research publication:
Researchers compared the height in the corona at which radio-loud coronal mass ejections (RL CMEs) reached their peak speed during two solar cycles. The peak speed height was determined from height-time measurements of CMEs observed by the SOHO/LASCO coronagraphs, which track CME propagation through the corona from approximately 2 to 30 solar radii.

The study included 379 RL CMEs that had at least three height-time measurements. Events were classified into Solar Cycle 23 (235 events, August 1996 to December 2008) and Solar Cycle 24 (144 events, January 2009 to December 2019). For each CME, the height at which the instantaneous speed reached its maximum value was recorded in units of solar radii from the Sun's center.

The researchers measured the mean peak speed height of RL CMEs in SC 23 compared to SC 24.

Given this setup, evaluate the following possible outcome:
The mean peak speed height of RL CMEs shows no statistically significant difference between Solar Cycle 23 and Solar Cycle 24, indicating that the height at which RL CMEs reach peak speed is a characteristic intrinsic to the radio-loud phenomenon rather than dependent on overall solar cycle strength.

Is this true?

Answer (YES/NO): NO